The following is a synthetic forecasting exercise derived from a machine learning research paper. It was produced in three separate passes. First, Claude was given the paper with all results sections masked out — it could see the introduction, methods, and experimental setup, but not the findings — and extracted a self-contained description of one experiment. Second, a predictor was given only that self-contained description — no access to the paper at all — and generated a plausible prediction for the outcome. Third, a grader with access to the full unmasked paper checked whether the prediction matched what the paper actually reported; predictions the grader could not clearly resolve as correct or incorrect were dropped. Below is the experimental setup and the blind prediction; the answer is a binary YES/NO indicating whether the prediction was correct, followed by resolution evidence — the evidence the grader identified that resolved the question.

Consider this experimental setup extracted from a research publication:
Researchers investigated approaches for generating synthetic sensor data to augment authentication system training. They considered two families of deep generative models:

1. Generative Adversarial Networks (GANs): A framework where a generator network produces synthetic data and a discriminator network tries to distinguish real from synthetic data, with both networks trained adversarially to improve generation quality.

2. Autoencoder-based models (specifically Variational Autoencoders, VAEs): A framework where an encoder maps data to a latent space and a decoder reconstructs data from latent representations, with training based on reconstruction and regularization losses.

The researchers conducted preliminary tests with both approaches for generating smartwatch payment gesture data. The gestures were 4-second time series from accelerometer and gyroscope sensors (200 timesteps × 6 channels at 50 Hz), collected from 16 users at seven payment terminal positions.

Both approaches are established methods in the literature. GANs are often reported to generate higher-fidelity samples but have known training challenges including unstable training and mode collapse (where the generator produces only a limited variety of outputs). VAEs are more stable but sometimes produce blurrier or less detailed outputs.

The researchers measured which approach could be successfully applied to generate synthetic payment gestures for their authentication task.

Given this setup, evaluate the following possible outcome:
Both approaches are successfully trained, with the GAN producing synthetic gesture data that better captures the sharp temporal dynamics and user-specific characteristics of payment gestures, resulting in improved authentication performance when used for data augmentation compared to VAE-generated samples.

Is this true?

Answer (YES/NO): NO